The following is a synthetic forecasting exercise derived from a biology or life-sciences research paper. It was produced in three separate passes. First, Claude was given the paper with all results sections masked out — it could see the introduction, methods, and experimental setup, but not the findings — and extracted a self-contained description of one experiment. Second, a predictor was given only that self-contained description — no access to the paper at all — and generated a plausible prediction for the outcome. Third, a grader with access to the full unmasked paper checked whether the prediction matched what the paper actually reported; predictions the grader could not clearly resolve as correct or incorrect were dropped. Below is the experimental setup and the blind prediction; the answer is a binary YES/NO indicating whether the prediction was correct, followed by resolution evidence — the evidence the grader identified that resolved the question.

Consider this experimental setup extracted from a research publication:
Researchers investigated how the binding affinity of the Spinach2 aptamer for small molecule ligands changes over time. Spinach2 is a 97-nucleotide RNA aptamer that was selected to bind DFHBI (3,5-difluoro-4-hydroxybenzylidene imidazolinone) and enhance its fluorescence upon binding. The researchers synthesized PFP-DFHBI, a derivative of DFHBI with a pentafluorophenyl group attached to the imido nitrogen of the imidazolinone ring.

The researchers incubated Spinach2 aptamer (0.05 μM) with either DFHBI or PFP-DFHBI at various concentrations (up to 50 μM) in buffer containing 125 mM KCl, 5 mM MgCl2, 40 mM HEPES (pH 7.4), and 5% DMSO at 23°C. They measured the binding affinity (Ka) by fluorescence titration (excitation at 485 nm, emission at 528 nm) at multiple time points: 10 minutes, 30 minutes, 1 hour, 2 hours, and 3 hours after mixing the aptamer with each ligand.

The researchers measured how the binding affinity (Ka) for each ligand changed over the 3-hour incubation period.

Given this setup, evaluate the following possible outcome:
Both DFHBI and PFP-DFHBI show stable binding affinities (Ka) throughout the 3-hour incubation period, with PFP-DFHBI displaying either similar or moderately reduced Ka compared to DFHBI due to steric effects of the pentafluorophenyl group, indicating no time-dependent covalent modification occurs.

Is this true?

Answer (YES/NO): NO